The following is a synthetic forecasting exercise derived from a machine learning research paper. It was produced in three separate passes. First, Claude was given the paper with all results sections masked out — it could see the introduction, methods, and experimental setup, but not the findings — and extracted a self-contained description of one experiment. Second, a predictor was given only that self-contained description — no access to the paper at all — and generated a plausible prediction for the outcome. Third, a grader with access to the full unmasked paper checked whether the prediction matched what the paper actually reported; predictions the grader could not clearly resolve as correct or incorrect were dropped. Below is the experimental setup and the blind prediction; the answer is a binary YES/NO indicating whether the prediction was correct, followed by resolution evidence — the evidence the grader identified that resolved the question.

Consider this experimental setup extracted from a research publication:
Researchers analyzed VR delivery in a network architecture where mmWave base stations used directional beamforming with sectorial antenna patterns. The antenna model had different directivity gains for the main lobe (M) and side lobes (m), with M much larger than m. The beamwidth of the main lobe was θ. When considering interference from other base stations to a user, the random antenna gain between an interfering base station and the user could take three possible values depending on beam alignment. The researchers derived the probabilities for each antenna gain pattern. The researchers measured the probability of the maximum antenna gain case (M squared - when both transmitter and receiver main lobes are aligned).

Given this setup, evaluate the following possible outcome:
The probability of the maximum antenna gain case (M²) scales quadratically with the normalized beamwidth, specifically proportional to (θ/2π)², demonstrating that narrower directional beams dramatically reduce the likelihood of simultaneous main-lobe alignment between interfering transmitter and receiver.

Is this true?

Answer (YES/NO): YES